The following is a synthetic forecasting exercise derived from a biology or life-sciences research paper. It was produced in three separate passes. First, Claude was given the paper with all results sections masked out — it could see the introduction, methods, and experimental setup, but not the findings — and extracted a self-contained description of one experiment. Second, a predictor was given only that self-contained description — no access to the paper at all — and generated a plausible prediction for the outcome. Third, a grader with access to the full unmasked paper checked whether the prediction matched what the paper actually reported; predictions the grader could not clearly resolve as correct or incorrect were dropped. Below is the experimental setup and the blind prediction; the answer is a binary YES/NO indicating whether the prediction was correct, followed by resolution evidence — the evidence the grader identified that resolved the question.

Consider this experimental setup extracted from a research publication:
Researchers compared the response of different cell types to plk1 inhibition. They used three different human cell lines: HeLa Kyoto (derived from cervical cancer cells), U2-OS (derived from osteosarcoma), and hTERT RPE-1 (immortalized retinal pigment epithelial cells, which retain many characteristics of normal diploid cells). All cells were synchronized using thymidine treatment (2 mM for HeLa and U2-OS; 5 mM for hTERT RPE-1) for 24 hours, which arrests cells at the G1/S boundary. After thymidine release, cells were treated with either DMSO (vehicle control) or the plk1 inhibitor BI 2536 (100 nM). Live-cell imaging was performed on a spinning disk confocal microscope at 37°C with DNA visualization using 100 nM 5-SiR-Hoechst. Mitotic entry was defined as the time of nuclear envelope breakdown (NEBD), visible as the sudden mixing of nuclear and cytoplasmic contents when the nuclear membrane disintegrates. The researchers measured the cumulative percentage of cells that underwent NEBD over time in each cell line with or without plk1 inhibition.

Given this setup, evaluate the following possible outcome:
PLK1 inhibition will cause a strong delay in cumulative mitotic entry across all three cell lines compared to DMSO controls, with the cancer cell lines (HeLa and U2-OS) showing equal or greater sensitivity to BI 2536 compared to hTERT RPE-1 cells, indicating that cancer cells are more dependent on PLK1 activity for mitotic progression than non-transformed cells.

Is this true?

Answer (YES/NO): NO